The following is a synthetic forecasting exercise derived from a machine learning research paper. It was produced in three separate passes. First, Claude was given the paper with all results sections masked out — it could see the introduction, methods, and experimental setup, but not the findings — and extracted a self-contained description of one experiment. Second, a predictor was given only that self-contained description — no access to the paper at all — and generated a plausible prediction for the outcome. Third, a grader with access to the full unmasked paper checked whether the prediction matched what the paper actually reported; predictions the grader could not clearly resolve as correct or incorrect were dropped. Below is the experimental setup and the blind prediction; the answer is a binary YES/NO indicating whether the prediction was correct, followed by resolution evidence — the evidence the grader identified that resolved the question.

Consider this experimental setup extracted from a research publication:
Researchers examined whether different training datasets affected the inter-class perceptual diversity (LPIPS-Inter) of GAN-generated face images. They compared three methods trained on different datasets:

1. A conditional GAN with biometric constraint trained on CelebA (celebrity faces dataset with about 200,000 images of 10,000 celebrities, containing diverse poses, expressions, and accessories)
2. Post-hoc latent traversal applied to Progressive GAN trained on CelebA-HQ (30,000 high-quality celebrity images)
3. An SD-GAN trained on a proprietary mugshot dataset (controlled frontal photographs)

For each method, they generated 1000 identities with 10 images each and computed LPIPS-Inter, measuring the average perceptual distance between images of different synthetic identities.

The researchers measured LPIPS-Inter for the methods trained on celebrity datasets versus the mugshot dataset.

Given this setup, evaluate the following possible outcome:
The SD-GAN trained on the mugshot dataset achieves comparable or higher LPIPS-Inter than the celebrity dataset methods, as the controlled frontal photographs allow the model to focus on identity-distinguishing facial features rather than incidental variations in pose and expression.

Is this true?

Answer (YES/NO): NO